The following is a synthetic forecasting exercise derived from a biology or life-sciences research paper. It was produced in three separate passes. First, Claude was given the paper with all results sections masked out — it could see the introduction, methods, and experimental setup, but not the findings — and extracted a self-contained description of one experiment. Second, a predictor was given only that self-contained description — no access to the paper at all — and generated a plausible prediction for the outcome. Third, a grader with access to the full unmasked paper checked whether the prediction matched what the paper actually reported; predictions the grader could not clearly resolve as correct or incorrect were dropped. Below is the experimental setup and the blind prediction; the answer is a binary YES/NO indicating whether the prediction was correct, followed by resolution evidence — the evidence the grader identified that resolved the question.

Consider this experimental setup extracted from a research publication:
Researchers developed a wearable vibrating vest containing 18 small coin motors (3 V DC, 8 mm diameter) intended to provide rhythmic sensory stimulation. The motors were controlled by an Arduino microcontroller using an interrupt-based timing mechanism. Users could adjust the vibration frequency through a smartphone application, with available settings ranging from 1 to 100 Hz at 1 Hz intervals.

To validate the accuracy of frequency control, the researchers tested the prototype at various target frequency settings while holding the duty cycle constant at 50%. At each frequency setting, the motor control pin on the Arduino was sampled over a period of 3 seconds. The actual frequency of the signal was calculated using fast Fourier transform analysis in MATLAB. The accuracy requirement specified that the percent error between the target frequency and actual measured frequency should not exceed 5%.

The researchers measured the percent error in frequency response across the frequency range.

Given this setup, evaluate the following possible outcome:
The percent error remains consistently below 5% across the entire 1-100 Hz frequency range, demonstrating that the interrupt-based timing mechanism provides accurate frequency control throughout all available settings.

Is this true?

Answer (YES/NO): YES